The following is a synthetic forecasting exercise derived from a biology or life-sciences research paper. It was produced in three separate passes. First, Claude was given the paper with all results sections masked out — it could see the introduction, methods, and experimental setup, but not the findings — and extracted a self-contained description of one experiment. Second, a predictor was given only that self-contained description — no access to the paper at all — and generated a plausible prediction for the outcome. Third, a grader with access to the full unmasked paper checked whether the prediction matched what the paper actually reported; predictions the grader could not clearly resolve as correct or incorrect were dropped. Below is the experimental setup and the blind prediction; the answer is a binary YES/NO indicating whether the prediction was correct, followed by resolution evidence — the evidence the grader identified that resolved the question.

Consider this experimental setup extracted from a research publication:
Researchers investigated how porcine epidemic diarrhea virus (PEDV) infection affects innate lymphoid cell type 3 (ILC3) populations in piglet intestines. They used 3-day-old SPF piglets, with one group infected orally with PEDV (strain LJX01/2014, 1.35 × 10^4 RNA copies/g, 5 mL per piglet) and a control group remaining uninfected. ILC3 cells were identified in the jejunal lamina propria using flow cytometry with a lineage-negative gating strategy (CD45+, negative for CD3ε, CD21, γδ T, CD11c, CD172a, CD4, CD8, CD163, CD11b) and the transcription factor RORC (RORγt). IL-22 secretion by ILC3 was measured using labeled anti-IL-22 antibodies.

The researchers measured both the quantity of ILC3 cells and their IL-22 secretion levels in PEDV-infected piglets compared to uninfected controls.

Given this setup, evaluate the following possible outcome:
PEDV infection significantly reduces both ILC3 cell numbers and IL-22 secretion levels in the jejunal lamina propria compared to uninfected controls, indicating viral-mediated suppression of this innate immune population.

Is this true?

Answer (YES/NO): NO